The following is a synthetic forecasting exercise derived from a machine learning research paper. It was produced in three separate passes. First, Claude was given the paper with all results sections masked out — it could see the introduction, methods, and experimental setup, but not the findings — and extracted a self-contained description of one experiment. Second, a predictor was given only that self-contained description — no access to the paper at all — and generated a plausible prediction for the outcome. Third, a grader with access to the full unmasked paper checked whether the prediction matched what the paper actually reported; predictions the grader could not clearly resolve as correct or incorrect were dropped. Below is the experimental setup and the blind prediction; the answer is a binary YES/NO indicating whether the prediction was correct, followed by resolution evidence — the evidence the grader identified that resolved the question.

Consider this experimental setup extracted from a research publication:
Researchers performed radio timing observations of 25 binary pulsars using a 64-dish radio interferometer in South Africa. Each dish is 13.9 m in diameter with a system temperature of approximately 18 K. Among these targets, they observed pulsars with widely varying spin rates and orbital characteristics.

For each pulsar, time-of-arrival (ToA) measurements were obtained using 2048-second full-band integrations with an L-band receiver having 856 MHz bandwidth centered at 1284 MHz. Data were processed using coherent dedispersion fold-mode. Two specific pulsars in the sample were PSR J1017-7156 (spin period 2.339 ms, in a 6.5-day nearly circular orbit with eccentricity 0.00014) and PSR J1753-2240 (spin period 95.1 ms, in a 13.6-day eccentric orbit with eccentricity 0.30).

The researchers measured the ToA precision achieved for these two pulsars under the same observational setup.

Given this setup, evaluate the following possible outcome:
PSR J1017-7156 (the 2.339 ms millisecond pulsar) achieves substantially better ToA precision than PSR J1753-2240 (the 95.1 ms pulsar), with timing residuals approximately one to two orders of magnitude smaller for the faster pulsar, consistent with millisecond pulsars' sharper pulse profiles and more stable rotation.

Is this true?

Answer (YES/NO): NO